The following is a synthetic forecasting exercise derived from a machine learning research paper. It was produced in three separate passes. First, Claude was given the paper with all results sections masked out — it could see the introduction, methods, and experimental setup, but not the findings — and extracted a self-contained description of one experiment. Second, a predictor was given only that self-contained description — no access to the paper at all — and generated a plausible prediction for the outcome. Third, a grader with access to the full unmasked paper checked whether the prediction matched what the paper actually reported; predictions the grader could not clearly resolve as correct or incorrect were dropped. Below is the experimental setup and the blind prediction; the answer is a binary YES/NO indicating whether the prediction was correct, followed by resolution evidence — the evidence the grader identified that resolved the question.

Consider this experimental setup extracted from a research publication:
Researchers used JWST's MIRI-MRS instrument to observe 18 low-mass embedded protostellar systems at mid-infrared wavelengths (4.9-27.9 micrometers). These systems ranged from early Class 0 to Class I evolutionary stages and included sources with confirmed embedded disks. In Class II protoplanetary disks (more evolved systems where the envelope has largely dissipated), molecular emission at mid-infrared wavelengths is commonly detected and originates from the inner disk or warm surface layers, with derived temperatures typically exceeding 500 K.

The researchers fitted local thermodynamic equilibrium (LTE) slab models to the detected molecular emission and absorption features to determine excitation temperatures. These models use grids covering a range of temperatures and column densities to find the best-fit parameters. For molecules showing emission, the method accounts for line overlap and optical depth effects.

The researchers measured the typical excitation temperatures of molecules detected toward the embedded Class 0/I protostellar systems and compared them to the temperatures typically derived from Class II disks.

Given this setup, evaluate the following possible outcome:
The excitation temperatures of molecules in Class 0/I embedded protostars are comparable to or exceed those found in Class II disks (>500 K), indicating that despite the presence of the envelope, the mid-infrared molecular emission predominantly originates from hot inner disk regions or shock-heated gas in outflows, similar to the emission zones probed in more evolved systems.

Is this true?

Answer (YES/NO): NO